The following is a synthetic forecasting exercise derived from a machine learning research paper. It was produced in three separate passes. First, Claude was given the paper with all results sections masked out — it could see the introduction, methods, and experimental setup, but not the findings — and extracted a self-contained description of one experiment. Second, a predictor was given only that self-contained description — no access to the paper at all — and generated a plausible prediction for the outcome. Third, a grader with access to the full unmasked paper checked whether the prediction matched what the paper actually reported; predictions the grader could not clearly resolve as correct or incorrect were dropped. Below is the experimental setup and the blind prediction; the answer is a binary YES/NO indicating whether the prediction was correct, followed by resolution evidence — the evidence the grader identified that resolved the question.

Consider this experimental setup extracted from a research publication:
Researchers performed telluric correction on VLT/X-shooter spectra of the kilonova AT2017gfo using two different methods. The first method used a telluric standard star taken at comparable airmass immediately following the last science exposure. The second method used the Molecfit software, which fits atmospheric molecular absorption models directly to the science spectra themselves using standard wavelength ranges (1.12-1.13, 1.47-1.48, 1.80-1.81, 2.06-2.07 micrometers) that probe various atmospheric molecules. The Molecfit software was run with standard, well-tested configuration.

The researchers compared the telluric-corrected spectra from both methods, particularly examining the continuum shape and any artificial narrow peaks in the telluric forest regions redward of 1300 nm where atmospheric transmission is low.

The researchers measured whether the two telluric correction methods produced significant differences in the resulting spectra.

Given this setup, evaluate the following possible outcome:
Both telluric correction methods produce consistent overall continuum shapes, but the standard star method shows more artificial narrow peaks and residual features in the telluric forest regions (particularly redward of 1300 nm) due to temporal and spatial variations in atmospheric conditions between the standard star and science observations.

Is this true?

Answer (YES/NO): YES